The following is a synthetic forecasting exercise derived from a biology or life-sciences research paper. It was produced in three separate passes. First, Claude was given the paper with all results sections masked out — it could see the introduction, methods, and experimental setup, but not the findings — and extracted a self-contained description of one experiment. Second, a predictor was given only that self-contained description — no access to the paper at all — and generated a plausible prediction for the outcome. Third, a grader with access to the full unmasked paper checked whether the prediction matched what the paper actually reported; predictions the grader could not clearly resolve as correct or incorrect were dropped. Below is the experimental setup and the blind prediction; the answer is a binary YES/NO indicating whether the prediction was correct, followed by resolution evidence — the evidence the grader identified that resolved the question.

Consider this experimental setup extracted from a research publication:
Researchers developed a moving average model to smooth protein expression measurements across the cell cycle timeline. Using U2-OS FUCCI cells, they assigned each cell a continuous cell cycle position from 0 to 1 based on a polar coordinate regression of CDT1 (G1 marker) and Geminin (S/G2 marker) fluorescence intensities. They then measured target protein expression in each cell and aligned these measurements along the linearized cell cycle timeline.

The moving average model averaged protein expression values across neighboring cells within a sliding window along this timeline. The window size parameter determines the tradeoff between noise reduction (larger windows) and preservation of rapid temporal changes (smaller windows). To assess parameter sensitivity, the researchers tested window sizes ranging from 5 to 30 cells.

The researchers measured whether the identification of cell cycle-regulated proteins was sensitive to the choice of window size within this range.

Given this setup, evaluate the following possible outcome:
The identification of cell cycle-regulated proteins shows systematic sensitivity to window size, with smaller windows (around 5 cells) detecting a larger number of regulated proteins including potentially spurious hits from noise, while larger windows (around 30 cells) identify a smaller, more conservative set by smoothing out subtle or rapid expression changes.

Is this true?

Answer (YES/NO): NO